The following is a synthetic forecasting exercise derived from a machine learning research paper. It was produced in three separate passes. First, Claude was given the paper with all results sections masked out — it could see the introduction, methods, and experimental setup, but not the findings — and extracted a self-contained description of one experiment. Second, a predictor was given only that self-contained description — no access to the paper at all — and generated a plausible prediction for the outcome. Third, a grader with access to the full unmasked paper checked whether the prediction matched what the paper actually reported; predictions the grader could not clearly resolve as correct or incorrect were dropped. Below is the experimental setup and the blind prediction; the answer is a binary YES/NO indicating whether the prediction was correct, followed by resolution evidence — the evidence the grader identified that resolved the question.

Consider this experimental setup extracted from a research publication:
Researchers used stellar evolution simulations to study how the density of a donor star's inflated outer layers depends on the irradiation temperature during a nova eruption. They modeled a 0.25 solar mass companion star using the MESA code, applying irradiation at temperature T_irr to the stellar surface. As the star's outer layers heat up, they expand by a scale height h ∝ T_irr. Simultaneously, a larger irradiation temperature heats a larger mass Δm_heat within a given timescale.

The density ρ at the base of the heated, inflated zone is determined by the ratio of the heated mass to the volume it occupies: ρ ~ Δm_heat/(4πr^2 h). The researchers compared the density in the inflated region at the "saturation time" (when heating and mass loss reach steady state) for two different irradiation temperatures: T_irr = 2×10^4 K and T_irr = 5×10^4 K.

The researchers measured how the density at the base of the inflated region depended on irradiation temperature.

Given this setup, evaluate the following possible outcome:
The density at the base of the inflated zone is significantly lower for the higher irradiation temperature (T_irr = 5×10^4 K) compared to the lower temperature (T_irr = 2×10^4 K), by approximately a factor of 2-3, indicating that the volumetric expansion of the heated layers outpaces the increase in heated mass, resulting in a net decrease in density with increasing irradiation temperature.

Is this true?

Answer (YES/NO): NO